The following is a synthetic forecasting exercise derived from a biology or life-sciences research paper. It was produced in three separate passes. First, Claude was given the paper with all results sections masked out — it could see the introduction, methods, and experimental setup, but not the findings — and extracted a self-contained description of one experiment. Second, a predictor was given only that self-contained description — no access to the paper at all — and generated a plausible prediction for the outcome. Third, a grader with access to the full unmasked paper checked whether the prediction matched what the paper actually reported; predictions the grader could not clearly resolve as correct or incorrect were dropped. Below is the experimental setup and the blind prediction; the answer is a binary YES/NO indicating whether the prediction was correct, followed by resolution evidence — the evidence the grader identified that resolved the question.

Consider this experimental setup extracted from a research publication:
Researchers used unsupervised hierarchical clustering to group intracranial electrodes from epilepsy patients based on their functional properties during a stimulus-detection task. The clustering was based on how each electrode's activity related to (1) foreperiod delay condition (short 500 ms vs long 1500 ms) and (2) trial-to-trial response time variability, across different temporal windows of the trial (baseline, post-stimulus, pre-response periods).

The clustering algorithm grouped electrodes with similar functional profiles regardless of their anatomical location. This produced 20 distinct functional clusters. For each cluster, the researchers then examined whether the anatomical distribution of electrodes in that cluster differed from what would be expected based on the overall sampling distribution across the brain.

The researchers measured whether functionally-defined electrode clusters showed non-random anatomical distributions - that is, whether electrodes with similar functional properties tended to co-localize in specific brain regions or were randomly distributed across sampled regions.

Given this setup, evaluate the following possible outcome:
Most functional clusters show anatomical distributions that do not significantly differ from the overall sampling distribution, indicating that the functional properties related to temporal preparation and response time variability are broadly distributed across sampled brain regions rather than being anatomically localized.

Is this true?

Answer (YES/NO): YES